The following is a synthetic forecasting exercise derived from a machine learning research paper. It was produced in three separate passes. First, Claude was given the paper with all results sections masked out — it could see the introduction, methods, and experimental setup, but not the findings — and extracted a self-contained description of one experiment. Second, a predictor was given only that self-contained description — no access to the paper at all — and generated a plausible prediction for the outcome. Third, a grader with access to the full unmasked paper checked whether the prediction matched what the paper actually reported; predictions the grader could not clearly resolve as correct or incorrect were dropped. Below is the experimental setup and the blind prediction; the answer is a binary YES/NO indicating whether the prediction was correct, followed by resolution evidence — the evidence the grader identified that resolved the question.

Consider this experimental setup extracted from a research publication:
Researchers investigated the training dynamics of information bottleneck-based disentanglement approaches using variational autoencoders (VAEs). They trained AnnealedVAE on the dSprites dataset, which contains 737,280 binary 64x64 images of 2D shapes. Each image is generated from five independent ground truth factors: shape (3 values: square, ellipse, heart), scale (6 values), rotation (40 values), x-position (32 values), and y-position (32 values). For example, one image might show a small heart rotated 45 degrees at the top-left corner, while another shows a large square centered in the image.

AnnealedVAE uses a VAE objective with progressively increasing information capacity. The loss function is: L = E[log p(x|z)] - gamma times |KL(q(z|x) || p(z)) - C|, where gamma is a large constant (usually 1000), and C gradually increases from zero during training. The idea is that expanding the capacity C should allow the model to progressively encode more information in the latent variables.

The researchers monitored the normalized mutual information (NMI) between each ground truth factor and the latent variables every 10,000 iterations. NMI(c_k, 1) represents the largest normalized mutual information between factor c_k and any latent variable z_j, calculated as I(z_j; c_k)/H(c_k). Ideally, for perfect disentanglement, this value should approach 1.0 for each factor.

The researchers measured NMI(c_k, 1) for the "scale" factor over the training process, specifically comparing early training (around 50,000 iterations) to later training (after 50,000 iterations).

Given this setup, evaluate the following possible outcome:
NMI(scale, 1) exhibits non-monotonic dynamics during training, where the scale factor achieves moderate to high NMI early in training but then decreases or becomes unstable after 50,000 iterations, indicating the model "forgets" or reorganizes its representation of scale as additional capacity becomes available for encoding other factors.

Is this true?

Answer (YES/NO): YES